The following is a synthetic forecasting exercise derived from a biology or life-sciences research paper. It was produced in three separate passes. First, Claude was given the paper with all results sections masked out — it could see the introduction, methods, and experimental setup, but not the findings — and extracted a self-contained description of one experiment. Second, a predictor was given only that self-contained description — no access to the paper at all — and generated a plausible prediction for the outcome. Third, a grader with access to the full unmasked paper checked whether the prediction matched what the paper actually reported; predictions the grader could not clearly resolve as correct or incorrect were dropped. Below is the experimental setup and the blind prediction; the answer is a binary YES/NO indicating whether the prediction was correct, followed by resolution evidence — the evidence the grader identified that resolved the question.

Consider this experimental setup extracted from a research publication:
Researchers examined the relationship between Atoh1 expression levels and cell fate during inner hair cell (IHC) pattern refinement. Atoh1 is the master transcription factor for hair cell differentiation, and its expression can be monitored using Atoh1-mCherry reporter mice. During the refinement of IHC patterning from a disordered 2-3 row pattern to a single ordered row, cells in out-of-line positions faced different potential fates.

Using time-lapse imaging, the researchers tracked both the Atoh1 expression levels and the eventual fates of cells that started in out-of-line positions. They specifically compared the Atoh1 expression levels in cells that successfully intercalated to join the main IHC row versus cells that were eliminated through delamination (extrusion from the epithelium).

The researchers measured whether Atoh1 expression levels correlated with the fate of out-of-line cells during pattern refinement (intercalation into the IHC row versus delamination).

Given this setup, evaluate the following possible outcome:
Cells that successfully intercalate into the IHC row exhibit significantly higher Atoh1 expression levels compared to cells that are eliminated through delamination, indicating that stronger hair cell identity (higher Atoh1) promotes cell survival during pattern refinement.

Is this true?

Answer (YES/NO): YES